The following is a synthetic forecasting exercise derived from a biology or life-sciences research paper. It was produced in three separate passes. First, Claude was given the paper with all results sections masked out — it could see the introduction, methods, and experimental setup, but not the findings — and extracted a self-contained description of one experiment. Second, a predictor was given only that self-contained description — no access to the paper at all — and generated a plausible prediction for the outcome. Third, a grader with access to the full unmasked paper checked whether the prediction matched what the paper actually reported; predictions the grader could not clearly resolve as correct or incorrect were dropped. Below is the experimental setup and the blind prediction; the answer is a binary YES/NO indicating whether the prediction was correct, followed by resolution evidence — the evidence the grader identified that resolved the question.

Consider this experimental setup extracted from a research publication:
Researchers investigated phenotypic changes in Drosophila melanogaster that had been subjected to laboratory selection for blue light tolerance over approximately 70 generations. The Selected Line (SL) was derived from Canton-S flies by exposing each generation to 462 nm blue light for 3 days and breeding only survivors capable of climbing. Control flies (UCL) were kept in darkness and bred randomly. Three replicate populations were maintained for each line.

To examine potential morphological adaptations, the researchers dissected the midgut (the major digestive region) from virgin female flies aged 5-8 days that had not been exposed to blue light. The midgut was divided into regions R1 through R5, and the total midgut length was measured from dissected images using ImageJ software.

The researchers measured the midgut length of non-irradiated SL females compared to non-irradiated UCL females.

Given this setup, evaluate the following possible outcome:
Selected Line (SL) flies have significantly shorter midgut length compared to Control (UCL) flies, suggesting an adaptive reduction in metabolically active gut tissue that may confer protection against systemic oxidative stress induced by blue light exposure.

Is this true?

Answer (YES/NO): NO